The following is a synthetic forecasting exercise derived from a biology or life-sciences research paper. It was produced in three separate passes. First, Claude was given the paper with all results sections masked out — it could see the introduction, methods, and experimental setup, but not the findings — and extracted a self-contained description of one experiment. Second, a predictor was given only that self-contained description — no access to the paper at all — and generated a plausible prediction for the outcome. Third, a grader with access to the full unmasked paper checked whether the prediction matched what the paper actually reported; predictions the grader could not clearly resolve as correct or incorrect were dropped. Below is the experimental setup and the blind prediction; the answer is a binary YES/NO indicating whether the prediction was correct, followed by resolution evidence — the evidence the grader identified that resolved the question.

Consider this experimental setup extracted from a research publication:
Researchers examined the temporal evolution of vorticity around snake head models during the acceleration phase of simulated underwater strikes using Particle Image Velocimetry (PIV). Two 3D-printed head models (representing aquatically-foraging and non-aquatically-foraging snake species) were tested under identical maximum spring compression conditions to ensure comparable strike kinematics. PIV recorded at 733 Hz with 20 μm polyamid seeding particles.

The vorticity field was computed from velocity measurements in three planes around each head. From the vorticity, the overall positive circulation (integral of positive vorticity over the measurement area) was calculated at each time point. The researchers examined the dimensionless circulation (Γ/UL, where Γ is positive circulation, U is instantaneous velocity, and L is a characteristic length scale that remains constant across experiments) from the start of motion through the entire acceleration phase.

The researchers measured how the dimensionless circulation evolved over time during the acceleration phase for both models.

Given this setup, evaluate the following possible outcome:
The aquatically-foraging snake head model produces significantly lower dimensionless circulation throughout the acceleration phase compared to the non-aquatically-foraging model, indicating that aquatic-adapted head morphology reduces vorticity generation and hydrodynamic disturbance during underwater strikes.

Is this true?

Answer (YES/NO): NO